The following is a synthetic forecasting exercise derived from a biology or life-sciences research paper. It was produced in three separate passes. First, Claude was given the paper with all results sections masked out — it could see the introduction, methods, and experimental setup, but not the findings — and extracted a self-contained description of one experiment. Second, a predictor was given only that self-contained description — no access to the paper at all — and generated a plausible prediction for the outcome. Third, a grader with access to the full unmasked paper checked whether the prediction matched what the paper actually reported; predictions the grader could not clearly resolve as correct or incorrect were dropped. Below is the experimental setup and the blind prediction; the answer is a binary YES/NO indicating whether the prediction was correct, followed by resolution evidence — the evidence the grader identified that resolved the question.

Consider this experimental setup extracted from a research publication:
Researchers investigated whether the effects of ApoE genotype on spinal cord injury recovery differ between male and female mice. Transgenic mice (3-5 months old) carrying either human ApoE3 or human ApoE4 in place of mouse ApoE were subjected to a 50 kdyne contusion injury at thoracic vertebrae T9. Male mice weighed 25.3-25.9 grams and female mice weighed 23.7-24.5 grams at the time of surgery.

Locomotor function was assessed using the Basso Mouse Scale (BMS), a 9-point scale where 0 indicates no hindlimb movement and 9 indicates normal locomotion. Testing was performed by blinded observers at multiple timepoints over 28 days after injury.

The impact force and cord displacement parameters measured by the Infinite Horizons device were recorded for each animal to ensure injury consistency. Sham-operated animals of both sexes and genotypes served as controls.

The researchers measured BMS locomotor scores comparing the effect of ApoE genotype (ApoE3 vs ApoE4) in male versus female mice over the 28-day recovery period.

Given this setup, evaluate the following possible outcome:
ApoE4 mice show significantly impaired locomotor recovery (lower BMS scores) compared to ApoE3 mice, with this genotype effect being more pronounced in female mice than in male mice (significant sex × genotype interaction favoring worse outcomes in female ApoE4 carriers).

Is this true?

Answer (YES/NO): NO